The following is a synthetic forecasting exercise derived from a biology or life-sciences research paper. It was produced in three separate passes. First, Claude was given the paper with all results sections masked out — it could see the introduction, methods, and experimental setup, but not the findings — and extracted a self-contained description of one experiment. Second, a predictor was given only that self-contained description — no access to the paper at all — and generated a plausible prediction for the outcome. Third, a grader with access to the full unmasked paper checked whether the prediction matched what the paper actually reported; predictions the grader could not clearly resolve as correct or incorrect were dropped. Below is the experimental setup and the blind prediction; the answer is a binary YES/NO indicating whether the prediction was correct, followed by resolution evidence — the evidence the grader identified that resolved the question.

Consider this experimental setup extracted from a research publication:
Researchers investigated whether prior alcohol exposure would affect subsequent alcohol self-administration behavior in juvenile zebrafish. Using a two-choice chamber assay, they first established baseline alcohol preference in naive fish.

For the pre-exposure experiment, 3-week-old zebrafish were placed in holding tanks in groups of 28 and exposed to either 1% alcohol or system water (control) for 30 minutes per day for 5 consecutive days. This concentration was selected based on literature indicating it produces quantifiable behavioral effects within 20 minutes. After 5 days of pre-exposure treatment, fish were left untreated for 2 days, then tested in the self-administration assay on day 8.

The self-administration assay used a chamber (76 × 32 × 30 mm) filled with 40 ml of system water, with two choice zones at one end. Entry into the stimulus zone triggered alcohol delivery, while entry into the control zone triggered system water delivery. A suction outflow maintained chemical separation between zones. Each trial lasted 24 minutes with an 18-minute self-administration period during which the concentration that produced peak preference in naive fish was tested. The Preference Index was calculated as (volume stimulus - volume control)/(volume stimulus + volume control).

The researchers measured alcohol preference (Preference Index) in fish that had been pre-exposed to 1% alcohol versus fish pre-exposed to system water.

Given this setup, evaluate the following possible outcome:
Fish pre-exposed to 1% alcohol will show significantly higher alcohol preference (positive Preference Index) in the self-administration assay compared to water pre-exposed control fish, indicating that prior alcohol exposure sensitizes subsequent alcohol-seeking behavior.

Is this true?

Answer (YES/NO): NO